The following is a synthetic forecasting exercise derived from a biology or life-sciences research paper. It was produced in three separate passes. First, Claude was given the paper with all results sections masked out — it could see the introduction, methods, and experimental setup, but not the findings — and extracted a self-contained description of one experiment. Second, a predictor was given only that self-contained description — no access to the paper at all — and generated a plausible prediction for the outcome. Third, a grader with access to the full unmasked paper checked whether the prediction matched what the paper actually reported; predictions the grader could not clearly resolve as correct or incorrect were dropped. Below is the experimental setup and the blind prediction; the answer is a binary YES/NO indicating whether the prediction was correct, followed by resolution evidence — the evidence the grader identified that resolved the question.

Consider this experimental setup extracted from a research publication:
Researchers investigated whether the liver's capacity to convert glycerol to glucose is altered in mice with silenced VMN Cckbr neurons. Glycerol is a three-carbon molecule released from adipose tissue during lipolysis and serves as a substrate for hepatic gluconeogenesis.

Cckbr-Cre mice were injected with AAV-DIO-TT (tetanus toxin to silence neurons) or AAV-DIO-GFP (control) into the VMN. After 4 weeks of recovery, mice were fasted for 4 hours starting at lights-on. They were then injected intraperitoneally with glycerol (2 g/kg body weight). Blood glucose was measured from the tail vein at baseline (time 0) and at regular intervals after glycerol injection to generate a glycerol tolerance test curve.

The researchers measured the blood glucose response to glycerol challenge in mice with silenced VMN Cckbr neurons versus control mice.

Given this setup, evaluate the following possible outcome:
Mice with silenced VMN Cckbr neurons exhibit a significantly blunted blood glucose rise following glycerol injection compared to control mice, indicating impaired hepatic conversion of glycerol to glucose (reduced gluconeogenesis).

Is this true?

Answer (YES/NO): NO